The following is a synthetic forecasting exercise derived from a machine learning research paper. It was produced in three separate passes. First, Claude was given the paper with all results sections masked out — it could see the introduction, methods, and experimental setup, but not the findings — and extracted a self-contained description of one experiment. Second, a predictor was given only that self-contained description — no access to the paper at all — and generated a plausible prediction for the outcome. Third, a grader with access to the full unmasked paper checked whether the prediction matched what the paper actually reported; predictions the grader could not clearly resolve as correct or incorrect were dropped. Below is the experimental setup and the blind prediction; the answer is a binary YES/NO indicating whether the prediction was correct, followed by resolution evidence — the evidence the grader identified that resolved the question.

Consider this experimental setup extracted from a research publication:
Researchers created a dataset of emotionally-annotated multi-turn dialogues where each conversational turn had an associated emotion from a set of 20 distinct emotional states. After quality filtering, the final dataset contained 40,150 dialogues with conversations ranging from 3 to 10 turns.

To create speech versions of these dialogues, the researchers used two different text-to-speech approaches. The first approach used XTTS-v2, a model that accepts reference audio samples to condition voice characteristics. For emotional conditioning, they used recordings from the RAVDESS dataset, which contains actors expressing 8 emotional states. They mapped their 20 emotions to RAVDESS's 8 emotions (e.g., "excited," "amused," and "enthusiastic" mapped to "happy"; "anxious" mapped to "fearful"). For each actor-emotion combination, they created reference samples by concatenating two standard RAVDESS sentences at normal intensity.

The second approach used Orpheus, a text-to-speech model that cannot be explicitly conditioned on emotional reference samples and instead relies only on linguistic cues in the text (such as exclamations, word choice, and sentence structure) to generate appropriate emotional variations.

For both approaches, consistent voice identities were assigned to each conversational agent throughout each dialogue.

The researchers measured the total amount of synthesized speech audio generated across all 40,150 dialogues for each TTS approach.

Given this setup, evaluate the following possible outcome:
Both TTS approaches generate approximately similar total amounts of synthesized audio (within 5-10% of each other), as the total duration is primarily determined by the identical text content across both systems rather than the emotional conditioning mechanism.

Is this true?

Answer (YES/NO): YES